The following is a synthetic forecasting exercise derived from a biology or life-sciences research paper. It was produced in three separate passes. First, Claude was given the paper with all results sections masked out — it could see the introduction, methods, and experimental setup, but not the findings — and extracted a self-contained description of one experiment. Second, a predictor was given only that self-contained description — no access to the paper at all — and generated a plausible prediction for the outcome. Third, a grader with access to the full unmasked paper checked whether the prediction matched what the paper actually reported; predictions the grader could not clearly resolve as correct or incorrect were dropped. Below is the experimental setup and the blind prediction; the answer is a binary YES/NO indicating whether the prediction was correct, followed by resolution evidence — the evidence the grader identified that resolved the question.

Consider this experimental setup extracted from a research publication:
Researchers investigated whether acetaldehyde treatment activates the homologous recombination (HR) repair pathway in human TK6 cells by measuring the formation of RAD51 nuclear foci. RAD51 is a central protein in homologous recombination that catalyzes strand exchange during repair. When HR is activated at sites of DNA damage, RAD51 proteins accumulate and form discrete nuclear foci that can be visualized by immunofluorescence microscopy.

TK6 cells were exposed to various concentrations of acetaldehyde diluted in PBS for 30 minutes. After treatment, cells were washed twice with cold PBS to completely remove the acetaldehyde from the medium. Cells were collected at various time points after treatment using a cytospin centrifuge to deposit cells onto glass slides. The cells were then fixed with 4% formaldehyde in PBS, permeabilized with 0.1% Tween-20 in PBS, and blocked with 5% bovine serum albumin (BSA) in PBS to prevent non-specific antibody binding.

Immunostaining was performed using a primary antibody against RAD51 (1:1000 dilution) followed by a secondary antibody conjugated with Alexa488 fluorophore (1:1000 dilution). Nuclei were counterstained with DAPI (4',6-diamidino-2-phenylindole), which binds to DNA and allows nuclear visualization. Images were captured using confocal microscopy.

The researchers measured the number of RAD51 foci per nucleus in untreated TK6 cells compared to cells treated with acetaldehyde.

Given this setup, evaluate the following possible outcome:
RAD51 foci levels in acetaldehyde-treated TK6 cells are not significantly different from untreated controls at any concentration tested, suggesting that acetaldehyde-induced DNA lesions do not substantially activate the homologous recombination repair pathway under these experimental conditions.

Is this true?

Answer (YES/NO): NO